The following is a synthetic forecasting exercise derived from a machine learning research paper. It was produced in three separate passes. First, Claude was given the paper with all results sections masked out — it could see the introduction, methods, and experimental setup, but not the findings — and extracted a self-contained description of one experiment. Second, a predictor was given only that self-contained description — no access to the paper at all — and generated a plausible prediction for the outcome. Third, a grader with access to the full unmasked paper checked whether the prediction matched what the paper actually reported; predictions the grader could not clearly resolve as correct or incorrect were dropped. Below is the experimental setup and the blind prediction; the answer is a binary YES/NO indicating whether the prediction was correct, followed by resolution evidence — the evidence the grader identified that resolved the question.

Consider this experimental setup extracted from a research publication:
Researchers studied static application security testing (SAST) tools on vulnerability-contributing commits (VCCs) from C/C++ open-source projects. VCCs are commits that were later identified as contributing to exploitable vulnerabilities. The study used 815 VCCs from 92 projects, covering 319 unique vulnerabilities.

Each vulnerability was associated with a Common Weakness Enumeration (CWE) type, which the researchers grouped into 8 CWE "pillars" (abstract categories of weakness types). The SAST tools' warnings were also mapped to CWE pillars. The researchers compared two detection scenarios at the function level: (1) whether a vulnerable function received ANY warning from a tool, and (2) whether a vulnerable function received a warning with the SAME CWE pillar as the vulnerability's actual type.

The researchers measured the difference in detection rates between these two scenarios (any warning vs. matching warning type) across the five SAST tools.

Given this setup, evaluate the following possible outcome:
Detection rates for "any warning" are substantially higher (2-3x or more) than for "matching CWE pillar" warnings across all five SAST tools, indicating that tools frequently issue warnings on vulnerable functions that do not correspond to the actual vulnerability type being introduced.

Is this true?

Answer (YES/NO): NO